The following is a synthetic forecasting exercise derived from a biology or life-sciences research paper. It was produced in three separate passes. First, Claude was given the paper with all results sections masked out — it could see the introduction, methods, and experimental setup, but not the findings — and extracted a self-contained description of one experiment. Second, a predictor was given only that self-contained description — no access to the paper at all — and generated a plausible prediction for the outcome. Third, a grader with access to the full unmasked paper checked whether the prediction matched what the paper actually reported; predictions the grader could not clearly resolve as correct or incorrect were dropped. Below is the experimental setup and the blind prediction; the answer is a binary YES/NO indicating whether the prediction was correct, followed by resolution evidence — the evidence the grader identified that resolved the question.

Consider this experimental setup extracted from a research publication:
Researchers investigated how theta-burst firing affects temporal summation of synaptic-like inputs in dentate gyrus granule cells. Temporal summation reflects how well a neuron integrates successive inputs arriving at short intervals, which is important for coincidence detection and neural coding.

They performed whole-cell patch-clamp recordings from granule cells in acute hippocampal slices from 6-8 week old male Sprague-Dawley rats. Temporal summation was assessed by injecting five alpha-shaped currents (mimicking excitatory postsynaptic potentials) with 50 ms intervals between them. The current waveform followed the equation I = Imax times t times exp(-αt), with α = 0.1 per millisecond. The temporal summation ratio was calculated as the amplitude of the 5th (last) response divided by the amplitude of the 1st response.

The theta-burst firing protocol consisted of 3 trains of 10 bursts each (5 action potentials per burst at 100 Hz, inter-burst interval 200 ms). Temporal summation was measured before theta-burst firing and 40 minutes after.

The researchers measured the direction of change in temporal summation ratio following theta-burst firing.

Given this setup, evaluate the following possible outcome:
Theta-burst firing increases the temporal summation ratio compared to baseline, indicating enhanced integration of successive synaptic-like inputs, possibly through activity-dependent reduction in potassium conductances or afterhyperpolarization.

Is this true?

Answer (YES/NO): NO